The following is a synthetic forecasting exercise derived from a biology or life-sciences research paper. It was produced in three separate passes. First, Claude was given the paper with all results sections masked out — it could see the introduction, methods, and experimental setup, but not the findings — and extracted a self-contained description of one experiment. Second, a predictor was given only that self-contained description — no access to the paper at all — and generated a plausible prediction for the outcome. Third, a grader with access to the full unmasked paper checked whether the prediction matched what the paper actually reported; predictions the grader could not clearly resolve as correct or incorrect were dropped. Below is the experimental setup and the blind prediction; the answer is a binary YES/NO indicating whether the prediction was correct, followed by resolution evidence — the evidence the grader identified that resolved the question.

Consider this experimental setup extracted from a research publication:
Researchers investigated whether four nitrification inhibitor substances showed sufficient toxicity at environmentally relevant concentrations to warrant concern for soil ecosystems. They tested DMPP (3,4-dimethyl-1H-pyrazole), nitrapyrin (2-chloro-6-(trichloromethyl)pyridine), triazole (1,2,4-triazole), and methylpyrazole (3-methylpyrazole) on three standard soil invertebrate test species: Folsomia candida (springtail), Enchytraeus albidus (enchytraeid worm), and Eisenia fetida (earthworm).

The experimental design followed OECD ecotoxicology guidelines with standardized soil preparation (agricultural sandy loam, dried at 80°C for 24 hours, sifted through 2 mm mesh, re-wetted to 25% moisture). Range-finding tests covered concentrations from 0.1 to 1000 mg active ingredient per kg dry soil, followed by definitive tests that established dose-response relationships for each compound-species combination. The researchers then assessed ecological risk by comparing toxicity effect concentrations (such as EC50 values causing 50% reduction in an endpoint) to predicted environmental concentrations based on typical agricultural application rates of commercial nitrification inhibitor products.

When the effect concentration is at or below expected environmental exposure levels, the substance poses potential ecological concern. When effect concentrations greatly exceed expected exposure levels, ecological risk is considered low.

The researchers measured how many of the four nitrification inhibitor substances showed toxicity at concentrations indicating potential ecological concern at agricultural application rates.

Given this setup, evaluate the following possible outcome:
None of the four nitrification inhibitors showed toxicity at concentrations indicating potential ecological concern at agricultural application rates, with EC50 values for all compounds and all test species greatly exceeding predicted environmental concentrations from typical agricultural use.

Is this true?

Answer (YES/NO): NO